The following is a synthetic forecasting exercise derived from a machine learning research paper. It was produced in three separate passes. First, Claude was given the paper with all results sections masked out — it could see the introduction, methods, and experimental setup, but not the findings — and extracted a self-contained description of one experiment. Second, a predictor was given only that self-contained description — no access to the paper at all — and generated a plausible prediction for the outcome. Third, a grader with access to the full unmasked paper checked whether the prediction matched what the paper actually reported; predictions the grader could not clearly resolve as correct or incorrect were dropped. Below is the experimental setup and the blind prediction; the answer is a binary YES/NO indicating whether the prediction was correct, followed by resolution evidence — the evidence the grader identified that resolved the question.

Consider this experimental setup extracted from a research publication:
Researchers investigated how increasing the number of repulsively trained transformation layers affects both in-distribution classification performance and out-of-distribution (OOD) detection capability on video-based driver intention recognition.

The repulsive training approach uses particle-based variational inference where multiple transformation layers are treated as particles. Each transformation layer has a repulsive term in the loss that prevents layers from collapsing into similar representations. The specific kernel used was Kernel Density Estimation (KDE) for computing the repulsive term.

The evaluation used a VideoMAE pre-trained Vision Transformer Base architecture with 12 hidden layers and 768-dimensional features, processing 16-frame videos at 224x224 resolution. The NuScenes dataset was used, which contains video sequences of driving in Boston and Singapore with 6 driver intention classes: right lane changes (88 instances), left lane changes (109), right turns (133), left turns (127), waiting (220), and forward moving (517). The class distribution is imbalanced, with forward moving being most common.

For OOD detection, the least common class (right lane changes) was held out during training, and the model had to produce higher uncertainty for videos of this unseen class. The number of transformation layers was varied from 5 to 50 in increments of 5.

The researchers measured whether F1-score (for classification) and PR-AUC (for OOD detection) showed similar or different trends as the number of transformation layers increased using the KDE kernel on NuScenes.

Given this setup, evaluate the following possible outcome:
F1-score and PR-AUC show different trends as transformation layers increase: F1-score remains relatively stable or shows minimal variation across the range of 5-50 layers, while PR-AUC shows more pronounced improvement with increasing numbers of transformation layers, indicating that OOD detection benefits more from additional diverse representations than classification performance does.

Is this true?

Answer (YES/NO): NO